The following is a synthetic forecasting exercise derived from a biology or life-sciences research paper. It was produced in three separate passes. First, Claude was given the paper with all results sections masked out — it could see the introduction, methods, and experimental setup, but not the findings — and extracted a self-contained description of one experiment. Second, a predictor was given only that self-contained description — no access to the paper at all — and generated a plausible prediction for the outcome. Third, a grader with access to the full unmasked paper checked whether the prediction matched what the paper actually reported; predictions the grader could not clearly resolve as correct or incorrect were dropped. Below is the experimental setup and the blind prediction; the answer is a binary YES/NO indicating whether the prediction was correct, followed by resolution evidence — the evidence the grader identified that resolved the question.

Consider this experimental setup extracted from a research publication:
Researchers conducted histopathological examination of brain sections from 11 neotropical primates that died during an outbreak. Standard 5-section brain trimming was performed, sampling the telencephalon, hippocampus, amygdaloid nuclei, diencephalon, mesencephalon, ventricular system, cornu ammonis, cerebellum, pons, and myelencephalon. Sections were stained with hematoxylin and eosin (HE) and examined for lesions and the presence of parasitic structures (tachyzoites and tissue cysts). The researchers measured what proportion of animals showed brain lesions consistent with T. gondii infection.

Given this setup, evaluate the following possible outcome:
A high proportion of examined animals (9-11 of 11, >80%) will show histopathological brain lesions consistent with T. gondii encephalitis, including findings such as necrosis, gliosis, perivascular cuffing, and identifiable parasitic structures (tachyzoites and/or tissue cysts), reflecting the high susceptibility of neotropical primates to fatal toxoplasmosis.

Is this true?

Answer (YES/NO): NO